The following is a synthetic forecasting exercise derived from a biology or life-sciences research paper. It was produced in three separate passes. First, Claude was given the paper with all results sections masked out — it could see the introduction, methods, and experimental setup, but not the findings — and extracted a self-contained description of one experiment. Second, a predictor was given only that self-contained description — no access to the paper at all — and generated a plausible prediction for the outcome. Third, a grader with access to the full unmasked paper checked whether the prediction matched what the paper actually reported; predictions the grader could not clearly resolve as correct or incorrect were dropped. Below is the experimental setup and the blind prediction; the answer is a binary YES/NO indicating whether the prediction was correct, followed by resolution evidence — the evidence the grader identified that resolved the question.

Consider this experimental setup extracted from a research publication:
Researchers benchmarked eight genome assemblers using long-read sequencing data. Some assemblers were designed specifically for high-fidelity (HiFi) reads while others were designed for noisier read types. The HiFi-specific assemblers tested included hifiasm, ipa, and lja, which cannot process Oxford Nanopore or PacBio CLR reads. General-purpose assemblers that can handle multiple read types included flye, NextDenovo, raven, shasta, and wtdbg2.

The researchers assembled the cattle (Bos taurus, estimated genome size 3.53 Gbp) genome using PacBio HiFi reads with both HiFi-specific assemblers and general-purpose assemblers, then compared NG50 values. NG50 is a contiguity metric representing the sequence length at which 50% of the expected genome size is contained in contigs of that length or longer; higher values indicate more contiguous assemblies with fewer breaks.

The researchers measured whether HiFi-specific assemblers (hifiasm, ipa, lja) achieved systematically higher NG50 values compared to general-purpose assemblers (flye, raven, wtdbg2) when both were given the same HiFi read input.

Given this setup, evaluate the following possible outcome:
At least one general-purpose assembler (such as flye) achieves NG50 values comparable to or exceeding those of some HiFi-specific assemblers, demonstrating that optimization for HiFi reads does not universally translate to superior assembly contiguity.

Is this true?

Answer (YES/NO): YES